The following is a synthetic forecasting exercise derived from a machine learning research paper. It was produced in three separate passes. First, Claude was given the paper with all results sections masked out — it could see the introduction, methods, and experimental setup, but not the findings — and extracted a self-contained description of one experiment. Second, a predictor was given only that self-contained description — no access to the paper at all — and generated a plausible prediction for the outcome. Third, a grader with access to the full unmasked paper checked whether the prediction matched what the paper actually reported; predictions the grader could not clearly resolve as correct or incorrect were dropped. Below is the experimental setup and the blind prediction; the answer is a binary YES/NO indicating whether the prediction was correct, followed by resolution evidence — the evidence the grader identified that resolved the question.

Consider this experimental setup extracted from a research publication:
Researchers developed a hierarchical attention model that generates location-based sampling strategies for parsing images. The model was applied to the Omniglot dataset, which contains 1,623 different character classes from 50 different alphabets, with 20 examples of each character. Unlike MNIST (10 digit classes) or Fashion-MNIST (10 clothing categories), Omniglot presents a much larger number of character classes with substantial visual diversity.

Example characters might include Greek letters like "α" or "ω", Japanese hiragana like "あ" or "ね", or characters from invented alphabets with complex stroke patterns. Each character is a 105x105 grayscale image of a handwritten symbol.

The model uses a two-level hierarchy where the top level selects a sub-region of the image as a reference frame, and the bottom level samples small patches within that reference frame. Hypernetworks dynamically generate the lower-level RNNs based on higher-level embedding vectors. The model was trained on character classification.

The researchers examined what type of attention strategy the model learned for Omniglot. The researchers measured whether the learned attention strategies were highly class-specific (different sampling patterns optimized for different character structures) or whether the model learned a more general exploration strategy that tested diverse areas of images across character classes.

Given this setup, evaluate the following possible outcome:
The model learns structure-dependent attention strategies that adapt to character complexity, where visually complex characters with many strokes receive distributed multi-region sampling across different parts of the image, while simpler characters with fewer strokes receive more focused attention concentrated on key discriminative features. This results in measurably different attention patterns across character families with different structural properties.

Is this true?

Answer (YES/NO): NO